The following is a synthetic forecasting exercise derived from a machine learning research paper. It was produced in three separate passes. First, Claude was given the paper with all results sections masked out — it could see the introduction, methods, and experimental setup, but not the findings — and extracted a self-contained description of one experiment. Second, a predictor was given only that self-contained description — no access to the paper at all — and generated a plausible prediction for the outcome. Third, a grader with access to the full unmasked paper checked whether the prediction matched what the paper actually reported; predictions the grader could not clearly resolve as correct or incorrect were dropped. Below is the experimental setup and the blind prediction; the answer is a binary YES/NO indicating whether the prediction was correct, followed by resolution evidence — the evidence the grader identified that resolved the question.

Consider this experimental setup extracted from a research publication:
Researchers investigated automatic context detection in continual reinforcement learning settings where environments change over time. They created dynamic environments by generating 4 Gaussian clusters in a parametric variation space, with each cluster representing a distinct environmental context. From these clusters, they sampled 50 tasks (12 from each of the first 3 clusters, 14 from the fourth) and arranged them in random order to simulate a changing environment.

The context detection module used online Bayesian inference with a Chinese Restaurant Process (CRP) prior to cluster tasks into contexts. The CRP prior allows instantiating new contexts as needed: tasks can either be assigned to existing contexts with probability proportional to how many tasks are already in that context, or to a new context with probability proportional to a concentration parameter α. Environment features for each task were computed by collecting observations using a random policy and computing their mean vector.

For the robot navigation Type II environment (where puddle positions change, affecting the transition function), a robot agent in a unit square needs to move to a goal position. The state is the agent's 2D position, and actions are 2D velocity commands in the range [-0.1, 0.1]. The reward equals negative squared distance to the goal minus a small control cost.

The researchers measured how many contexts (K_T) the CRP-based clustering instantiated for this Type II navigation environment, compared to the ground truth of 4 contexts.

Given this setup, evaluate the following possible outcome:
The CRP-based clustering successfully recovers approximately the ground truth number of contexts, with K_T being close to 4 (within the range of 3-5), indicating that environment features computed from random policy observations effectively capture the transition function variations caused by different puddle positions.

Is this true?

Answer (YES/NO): NO